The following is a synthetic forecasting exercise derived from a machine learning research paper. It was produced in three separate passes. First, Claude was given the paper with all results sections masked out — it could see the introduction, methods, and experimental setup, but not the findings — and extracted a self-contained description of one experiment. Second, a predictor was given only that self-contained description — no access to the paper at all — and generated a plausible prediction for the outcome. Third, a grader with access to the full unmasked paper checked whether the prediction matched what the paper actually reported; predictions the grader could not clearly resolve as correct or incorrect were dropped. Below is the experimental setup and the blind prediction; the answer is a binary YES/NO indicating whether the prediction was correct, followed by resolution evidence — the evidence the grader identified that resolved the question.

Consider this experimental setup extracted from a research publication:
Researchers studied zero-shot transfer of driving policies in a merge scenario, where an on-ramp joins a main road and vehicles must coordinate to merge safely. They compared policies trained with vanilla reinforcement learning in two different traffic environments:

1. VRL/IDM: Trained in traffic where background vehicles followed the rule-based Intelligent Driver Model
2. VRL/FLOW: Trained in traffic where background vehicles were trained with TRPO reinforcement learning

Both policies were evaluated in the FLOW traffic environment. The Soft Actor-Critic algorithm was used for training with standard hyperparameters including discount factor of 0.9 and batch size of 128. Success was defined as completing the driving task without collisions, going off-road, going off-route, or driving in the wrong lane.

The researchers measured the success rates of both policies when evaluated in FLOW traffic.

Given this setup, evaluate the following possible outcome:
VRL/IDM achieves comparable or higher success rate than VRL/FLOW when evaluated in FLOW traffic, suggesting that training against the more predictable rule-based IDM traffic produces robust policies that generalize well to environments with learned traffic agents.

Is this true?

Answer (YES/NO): NO